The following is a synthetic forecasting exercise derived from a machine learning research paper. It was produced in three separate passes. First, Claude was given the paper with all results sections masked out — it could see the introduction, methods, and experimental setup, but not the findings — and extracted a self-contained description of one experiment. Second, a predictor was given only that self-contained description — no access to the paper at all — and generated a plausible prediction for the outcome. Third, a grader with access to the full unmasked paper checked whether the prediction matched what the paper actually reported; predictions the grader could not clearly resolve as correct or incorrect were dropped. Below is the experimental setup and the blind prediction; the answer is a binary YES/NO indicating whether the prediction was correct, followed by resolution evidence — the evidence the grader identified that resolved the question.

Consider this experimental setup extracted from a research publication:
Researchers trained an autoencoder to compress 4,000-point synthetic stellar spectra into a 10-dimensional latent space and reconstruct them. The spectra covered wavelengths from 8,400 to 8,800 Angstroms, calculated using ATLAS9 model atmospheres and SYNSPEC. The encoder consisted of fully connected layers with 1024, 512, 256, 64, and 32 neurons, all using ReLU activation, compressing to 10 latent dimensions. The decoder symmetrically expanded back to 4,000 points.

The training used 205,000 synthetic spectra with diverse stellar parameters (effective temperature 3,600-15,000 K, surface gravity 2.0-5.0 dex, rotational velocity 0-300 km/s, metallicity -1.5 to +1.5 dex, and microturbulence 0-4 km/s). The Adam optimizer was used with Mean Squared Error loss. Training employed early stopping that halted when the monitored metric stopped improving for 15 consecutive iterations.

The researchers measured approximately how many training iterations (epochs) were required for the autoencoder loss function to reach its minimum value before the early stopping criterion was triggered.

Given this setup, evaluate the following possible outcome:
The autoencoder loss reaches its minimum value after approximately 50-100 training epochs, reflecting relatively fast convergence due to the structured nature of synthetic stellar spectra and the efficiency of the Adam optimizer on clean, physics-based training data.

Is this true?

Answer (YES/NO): YES